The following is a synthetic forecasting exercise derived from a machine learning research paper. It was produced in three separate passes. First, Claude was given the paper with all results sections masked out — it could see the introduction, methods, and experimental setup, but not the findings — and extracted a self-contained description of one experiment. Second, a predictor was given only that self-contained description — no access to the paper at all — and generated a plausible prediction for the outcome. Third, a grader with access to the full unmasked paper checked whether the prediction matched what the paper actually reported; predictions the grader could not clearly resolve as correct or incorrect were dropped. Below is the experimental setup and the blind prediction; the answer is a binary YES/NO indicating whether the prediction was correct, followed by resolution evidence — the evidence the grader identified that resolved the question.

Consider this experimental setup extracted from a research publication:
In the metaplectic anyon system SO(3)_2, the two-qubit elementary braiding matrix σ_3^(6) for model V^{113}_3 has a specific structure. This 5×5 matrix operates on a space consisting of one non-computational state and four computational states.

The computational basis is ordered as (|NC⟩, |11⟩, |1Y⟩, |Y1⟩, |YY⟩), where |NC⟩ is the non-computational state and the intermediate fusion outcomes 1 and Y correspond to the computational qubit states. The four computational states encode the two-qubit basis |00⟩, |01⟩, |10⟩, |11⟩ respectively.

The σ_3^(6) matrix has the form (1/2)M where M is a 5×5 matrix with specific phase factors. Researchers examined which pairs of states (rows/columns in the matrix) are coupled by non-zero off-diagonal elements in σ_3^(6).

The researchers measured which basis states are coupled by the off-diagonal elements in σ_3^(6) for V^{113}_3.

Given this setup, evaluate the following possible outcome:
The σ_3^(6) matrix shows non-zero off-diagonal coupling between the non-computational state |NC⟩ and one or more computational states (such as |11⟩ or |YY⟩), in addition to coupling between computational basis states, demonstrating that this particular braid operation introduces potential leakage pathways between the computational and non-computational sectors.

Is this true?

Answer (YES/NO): YES